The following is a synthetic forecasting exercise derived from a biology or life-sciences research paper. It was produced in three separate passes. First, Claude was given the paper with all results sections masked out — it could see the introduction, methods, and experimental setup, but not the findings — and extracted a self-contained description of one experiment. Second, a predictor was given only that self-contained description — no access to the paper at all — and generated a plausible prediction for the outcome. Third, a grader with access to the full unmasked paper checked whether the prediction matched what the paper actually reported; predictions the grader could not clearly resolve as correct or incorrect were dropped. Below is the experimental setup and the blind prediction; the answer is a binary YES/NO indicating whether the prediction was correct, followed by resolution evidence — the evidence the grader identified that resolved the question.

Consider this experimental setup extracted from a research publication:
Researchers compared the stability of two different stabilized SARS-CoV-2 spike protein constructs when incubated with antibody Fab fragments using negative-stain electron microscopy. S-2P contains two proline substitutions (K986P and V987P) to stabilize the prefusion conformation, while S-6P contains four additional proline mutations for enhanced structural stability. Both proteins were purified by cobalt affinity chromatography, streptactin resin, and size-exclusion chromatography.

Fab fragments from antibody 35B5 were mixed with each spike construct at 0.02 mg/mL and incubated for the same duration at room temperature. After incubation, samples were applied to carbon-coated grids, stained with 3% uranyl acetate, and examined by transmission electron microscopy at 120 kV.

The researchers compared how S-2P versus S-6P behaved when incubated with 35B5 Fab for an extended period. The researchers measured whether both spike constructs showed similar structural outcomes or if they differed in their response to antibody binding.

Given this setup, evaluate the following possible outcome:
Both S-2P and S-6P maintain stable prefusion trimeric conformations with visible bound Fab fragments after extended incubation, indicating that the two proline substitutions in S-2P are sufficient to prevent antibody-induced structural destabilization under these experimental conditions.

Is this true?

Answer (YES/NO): NO